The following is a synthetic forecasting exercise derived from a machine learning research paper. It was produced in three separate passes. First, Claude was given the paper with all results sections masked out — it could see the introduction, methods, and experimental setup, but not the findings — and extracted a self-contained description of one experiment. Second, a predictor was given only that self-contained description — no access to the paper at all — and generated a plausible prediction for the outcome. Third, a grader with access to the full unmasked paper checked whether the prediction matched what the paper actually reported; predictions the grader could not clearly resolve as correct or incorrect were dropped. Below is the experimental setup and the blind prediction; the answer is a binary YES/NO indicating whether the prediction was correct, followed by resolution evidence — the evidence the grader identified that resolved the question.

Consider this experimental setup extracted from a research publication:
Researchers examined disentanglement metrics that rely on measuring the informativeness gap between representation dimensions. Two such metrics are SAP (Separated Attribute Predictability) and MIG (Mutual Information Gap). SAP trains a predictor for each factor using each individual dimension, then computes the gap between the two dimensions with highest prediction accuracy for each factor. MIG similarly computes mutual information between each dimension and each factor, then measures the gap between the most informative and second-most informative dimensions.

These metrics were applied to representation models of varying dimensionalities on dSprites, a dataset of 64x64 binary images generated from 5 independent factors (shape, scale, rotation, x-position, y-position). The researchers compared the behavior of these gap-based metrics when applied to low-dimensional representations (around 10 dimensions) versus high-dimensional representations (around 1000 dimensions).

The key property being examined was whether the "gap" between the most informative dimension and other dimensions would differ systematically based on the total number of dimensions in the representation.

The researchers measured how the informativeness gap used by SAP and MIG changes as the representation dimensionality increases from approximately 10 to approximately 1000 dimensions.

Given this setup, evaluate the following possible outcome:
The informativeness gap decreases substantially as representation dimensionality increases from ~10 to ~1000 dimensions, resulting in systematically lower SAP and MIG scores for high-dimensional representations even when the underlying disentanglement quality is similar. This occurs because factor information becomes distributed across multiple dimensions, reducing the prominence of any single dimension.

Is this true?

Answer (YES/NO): YES